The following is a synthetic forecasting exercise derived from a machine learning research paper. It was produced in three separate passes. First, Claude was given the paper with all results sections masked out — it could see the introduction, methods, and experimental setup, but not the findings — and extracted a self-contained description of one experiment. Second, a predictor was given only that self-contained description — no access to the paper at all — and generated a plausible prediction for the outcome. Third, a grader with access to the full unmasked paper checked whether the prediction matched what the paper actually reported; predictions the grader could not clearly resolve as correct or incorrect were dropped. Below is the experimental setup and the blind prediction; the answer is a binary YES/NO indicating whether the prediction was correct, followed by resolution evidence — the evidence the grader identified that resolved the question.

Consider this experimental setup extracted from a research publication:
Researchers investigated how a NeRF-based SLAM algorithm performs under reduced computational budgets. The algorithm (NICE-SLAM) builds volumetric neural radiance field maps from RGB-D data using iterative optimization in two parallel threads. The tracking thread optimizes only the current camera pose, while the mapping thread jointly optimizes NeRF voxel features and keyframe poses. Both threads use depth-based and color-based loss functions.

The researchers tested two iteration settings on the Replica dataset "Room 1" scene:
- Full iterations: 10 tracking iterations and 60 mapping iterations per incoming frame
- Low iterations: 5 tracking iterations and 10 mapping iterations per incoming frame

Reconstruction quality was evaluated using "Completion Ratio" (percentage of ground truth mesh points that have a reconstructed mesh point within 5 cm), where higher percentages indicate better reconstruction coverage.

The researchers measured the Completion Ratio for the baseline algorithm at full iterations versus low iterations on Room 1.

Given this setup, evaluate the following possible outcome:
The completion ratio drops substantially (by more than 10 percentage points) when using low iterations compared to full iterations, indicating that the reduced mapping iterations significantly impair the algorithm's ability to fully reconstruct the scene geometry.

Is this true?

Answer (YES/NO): YES